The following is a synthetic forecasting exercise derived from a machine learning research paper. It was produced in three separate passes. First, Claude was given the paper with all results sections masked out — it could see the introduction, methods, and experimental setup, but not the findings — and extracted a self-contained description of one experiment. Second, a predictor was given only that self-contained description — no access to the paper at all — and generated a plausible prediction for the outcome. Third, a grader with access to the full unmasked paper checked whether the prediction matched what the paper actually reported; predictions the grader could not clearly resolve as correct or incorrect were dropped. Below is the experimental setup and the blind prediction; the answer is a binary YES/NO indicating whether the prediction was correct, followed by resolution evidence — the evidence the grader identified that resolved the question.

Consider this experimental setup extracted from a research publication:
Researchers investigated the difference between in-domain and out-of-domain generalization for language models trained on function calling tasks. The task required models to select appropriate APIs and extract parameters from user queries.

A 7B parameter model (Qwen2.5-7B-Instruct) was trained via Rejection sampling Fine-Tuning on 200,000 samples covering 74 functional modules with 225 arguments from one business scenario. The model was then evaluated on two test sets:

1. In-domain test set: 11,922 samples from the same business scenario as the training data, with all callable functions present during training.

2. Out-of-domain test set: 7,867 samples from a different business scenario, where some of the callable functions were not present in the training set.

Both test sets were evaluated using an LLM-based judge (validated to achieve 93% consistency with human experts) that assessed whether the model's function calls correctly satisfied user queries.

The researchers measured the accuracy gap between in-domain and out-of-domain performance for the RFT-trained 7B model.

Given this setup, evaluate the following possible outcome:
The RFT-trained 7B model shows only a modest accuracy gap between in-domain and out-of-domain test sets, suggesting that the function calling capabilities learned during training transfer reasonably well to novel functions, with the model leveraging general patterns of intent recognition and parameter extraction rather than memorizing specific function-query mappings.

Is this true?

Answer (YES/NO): NO